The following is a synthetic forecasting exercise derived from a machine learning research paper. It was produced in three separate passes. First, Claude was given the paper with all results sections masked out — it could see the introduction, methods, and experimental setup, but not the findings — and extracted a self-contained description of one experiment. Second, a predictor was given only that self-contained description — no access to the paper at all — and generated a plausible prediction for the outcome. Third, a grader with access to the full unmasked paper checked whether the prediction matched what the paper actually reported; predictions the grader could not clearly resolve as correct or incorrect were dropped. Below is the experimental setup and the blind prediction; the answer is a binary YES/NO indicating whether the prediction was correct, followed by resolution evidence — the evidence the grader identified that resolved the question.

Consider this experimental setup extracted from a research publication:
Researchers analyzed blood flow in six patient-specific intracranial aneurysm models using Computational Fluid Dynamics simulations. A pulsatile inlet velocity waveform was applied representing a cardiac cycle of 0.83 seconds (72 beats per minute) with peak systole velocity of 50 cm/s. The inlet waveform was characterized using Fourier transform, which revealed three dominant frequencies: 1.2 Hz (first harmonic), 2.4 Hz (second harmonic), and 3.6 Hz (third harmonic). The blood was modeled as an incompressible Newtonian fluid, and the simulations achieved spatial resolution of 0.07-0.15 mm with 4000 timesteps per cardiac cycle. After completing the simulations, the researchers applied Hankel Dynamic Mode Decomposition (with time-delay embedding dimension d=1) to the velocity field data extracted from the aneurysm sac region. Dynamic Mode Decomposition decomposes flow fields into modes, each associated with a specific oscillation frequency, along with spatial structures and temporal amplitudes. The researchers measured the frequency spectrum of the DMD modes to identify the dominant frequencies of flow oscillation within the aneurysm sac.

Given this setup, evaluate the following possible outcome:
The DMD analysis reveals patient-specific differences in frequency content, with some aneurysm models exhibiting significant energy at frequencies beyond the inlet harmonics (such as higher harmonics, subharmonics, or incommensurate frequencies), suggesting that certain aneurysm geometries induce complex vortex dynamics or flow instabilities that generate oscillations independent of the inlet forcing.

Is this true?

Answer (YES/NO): YES